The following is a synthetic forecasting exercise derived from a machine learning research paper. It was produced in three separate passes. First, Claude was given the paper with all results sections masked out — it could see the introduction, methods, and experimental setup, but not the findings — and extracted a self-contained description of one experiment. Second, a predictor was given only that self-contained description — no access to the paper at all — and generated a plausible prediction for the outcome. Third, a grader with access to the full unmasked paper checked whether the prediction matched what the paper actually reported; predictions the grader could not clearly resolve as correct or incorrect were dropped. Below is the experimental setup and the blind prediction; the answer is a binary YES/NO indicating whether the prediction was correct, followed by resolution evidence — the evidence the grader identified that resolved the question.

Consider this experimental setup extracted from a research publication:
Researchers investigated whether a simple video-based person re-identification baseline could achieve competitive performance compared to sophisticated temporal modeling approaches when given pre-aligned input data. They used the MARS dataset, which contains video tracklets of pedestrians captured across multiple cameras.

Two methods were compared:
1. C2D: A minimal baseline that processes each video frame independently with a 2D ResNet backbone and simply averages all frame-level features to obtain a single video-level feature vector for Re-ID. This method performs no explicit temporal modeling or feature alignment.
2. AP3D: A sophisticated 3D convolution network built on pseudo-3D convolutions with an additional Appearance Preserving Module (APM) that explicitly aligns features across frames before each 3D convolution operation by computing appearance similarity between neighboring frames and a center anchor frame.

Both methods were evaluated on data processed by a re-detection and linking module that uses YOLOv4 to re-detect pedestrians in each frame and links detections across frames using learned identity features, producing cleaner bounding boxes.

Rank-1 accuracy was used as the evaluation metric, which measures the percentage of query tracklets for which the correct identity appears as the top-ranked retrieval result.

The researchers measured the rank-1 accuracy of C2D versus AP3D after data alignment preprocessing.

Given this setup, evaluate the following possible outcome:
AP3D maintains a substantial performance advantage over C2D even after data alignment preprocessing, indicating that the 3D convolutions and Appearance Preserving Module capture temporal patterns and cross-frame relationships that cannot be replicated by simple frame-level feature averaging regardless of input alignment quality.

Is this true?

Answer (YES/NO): NO